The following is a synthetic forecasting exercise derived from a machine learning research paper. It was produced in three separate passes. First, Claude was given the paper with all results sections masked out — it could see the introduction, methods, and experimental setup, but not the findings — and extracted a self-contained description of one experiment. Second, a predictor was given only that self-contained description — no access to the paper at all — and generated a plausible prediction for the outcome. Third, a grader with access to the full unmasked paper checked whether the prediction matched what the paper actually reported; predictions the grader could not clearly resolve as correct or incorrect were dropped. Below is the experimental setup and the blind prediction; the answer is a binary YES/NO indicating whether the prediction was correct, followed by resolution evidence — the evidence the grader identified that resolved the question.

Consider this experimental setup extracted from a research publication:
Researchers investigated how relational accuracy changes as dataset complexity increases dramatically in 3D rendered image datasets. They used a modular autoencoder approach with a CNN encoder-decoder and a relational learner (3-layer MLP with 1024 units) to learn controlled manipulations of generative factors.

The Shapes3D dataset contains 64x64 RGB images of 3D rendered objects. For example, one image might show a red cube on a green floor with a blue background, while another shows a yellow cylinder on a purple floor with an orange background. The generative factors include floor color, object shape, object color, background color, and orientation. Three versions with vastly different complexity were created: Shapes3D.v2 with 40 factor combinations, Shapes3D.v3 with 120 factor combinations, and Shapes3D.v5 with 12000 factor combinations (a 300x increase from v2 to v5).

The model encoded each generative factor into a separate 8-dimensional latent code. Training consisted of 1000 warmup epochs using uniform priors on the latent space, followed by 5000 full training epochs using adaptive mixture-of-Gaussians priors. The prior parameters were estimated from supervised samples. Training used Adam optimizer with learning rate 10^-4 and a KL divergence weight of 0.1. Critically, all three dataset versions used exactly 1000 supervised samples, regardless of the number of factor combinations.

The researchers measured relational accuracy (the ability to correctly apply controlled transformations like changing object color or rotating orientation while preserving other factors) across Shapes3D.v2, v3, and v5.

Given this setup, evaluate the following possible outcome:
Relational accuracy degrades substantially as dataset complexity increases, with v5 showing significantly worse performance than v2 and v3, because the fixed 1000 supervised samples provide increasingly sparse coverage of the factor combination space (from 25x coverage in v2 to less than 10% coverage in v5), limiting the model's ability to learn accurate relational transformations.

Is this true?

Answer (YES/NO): NO